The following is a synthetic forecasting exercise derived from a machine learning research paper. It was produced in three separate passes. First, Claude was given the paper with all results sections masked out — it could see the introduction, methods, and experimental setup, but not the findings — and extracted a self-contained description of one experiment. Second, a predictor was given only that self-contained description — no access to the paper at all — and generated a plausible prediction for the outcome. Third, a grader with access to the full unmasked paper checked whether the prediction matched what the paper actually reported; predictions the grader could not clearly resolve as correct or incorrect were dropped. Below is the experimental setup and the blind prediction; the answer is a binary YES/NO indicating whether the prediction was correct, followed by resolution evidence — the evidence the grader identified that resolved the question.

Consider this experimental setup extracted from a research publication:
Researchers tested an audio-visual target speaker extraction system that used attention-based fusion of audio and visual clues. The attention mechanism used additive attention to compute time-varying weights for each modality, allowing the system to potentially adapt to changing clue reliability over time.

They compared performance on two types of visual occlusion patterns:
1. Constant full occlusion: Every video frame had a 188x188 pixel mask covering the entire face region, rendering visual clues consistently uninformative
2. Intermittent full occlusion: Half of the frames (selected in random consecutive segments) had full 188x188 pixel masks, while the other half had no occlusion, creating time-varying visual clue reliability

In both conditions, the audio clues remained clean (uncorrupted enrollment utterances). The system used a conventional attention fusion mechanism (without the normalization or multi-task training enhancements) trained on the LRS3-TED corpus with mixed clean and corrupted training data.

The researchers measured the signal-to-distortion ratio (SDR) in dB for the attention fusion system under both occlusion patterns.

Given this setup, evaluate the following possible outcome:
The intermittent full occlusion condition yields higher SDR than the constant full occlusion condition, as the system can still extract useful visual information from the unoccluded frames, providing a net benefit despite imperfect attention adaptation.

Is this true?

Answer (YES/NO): YES